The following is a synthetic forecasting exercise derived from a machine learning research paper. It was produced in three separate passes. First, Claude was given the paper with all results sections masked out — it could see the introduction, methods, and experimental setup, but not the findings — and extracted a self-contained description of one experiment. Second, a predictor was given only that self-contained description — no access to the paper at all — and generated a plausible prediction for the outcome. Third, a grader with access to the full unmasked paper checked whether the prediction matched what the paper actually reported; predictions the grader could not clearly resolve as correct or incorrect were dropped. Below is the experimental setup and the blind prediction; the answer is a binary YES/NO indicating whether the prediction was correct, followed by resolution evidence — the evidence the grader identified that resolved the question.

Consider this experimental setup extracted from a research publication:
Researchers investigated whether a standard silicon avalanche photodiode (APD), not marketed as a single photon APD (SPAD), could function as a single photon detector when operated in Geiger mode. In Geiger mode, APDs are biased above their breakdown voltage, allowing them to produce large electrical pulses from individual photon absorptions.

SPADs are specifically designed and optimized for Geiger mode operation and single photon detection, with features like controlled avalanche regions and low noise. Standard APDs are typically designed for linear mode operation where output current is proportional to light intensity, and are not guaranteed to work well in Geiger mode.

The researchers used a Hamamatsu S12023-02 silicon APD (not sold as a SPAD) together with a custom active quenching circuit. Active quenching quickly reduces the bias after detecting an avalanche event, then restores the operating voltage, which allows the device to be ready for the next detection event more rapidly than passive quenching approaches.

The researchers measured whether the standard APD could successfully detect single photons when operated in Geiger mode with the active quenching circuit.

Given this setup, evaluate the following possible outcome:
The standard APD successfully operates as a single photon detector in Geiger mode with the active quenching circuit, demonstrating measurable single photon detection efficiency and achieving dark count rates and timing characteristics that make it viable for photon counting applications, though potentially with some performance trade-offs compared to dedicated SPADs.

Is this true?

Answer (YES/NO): YES